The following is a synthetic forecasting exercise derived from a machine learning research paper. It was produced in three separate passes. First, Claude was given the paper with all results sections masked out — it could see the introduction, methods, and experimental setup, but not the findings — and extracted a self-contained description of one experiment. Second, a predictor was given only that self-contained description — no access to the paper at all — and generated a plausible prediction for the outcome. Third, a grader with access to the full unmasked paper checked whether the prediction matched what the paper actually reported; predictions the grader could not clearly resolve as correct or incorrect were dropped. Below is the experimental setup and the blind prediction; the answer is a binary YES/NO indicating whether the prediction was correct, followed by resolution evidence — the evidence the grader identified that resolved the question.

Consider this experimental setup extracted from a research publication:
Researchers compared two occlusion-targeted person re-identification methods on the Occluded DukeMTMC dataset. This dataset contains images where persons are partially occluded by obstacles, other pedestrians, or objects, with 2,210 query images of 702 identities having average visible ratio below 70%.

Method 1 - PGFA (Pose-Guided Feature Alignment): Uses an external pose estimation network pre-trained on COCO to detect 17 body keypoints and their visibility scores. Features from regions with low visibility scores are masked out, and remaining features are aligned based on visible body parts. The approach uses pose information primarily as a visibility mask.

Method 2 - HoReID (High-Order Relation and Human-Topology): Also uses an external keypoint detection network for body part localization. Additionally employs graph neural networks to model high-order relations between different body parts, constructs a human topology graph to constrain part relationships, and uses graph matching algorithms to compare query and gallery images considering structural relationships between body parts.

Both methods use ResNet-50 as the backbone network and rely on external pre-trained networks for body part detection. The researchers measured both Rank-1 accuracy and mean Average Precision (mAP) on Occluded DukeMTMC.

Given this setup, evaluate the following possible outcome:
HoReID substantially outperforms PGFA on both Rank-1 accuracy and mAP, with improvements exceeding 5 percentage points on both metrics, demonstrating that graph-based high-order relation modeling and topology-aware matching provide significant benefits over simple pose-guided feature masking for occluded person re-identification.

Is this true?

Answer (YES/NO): NO